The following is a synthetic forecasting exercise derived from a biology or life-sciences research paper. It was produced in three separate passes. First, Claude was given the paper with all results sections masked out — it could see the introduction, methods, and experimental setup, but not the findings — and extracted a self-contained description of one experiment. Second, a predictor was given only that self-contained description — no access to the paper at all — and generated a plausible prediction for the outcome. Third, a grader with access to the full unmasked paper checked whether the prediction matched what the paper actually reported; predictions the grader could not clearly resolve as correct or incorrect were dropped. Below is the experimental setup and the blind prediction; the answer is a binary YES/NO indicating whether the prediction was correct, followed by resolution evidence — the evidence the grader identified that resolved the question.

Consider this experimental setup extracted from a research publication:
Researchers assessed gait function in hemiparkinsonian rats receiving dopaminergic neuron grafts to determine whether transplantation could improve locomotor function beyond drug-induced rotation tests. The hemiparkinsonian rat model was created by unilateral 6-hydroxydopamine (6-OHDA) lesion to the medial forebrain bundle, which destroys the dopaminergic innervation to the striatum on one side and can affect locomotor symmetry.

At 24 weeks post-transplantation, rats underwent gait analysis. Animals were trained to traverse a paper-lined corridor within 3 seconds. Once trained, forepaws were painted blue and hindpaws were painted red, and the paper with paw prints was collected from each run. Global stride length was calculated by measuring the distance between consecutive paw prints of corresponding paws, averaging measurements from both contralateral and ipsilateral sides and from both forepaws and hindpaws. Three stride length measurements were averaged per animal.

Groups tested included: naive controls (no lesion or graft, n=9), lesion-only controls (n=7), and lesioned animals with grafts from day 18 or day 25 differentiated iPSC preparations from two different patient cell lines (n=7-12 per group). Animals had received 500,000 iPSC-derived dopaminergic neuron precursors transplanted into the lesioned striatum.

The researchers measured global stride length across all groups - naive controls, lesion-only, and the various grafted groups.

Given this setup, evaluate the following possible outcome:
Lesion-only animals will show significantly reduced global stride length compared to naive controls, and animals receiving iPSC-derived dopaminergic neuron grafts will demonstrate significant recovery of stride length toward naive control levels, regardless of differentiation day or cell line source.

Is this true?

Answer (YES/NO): NO